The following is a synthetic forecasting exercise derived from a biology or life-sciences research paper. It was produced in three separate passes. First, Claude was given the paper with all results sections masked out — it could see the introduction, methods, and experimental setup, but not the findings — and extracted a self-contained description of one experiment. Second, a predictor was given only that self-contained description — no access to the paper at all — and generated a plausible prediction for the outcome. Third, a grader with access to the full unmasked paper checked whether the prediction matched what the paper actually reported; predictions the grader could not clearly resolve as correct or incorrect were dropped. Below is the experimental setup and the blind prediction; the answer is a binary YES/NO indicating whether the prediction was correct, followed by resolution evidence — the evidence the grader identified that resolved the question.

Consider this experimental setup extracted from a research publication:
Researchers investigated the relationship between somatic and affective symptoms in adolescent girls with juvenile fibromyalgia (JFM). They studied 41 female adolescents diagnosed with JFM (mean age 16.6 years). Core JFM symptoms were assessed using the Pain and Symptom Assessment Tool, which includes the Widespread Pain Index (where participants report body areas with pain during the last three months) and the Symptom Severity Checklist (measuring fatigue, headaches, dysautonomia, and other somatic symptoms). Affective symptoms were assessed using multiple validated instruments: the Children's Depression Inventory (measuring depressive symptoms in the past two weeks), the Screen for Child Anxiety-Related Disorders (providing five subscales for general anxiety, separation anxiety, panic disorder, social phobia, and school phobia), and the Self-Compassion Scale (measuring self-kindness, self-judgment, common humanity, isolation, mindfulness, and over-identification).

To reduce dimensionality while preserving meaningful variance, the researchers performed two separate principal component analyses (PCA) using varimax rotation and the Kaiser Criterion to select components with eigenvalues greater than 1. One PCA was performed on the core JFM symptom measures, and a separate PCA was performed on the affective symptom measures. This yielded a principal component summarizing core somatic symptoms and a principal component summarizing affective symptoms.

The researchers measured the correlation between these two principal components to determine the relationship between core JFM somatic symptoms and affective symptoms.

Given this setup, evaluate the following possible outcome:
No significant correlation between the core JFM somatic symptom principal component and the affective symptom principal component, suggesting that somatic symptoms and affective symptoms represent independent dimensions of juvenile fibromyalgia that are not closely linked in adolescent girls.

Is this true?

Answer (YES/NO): YES